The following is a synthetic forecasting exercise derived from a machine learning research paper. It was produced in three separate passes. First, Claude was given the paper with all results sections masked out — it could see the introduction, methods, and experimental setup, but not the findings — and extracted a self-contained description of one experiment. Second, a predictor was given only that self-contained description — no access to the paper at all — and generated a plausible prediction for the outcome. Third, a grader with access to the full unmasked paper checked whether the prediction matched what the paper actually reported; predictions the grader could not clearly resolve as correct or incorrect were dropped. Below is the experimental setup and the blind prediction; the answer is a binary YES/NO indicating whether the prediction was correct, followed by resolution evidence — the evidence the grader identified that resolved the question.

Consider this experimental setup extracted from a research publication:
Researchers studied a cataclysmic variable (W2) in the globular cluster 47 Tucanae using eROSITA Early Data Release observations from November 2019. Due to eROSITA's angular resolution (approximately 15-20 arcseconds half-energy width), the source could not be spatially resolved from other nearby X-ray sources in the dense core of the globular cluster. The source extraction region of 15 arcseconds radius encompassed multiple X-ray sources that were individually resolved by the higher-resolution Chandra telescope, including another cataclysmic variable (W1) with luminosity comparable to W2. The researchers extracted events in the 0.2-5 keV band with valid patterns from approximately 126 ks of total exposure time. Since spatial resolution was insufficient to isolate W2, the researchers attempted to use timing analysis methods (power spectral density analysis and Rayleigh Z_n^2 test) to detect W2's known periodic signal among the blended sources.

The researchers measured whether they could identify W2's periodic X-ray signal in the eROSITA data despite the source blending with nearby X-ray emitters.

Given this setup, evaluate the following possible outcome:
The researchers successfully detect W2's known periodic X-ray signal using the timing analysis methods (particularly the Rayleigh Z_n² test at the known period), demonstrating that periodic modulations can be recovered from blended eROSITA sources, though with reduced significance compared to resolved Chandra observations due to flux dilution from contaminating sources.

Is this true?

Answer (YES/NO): NO